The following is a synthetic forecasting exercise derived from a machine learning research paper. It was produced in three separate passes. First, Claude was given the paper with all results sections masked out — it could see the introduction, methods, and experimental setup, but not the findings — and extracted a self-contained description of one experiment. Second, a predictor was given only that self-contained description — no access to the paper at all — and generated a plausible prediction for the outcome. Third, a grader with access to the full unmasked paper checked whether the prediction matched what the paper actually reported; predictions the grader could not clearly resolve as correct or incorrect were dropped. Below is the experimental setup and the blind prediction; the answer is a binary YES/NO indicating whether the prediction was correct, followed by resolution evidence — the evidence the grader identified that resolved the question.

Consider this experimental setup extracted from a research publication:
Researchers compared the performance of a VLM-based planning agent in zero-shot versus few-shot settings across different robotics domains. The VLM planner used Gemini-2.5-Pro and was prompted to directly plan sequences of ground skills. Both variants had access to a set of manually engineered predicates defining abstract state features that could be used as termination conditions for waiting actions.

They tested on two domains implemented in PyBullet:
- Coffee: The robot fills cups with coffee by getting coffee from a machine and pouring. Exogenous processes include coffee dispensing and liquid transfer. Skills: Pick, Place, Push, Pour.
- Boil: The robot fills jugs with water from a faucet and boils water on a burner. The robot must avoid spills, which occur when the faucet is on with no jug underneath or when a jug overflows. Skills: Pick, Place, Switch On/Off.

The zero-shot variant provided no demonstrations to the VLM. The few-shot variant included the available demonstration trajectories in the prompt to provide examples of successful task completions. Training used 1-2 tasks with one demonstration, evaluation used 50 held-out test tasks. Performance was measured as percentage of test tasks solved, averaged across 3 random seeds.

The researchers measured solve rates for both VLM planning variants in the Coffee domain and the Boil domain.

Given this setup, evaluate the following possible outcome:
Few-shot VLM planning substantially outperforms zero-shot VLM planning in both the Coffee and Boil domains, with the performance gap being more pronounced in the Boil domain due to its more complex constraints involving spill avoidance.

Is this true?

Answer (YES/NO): NO